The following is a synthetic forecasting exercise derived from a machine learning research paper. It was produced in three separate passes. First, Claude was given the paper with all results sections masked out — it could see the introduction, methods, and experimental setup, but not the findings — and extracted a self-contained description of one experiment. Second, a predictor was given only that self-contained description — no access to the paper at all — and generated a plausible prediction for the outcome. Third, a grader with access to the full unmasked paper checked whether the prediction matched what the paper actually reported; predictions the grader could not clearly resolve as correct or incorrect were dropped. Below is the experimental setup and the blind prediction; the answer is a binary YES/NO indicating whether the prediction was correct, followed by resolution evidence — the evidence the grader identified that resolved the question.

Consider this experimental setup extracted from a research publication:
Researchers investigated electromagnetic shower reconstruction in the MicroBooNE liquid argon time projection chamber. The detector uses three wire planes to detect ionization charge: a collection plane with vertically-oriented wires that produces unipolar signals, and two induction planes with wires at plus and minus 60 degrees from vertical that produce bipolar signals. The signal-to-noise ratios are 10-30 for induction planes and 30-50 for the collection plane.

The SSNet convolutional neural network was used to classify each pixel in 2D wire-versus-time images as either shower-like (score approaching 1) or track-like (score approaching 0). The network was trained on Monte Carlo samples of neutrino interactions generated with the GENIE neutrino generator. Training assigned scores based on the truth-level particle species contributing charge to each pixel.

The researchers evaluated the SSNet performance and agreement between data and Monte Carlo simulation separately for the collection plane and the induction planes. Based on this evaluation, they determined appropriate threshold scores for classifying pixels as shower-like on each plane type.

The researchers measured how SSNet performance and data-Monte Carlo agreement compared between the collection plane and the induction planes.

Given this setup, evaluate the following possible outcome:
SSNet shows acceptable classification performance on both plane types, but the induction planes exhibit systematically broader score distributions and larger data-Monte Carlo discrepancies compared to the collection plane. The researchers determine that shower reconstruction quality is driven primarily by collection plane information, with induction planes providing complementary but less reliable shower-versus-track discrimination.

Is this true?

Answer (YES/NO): NO